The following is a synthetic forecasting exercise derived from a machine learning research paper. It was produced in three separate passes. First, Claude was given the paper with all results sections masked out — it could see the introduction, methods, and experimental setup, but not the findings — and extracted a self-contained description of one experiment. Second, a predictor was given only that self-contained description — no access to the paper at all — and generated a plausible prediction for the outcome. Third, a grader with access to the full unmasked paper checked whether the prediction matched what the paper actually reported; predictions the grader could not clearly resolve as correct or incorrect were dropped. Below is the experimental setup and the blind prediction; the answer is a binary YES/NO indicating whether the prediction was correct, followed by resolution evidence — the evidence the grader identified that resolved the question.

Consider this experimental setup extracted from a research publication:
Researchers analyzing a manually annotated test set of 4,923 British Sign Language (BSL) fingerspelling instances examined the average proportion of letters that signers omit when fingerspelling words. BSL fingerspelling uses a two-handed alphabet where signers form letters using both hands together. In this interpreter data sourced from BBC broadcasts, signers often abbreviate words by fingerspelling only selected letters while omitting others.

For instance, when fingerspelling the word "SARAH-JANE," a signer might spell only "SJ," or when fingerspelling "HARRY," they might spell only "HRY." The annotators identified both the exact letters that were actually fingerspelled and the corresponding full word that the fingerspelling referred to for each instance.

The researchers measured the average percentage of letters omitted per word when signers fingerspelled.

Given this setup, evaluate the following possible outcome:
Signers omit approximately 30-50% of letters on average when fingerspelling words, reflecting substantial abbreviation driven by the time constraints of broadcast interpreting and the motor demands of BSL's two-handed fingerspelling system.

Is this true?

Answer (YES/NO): YES